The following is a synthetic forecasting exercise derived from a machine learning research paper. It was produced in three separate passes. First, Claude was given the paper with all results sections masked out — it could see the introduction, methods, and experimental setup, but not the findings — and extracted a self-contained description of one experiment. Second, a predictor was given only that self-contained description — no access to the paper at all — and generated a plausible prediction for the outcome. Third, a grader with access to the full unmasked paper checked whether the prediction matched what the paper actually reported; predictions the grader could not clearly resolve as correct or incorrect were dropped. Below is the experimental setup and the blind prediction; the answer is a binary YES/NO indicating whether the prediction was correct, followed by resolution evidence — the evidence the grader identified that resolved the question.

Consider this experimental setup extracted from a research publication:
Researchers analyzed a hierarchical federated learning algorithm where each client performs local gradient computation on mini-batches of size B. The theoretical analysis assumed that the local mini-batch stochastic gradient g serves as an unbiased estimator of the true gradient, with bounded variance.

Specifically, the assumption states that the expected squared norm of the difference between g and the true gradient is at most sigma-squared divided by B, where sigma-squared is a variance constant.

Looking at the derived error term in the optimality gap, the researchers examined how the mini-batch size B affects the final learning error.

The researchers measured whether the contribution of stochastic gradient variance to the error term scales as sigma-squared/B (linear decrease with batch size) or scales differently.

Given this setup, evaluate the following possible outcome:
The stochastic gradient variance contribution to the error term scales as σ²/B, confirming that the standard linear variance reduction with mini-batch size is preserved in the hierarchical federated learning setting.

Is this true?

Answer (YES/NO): NO